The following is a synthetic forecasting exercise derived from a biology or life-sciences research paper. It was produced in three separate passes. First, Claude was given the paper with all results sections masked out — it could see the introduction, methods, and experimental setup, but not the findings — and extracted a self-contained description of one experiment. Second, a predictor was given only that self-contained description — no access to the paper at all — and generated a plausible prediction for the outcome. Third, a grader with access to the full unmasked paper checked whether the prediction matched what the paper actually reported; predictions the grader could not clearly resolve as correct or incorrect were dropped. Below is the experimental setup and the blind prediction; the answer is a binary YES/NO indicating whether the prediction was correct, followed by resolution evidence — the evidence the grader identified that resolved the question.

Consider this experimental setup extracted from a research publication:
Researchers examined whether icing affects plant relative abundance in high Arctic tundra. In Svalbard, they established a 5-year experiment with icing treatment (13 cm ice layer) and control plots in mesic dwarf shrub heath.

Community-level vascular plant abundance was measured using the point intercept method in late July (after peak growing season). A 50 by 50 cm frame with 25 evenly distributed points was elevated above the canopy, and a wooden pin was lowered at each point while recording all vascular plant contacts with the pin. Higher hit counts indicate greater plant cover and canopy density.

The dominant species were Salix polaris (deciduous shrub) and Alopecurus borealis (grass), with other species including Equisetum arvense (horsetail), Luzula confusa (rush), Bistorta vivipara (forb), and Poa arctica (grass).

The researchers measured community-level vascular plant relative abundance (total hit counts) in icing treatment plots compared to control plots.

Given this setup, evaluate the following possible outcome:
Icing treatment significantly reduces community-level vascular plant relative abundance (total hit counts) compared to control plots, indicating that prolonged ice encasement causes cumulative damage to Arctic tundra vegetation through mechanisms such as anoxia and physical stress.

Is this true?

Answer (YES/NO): NO